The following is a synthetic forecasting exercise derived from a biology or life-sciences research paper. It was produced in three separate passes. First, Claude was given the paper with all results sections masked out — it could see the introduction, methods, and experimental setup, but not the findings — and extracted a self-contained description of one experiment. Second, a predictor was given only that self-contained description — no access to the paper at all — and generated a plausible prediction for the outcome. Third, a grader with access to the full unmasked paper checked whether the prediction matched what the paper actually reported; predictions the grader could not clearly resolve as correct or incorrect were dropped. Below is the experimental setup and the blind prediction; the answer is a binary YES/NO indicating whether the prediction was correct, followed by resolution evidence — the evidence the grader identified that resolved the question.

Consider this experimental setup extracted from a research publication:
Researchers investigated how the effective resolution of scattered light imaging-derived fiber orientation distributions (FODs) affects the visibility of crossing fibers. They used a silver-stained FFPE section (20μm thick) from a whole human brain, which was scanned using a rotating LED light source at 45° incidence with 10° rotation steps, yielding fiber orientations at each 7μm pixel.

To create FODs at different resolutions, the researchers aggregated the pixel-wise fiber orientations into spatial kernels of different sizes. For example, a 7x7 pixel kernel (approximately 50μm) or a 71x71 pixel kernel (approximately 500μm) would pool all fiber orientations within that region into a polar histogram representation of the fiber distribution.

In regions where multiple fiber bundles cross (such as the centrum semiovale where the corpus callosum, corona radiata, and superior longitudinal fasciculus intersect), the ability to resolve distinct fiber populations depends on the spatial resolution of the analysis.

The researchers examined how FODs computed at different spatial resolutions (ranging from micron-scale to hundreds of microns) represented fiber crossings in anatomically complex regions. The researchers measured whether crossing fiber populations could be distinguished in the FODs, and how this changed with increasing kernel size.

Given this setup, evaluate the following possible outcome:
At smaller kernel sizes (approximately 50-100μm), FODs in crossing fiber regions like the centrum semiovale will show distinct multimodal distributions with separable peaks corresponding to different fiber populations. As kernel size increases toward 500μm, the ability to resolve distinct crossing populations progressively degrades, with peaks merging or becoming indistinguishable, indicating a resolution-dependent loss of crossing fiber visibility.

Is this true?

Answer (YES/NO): NO